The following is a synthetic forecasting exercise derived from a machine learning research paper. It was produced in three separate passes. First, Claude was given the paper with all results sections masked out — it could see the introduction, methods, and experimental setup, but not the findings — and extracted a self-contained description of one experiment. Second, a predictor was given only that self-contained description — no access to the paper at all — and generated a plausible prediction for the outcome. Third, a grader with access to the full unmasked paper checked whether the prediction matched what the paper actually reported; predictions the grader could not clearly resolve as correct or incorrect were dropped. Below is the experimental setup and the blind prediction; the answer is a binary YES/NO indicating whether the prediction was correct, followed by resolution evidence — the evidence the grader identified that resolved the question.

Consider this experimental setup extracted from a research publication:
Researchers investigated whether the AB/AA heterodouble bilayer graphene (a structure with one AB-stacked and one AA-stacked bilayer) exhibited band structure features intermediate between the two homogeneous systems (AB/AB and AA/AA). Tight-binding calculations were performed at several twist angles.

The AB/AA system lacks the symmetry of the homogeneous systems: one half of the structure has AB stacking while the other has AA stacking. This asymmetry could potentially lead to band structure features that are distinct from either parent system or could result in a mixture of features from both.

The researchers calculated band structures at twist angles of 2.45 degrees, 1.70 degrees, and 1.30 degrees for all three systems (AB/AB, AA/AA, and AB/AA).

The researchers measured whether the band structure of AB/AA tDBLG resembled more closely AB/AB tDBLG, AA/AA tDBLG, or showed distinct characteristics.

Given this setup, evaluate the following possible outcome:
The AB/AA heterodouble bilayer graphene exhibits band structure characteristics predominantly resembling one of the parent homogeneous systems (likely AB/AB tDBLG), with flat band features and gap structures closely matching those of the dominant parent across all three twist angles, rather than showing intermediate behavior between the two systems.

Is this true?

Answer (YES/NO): NO